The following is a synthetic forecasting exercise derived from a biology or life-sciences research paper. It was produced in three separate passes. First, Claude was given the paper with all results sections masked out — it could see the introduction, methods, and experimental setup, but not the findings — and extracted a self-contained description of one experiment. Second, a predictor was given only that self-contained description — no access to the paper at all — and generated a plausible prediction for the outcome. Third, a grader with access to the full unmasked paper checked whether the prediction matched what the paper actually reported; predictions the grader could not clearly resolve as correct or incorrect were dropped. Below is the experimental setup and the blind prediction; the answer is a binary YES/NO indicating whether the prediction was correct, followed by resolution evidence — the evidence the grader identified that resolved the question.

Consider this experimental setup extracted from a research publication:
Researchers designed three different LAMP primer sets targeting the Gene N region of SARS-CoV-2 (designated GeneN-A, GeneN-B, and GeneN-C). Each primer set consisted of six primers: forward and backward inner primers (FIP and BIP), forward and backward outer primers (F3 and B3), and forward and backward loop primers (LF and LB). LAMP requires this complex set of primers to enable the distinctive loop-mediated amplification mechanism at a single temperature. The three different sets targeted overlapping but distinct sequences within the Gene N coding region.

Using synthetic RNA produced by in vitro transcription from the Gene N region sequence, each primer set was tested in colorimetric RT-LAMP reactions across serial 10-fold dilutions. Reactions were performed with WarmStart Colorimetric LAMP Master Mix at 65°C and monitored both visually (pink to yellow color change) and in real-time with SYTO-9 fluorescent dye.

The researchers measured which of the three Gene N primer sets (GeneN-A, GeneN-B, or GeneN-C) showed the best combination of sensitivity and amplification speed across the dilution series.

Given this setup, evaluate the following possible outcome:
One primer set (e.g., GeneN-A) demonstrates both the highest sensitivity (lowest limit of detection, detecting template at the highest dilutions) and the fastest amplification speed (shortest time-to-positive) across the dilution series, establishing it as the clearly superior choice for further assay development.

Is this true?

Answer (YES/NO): NO